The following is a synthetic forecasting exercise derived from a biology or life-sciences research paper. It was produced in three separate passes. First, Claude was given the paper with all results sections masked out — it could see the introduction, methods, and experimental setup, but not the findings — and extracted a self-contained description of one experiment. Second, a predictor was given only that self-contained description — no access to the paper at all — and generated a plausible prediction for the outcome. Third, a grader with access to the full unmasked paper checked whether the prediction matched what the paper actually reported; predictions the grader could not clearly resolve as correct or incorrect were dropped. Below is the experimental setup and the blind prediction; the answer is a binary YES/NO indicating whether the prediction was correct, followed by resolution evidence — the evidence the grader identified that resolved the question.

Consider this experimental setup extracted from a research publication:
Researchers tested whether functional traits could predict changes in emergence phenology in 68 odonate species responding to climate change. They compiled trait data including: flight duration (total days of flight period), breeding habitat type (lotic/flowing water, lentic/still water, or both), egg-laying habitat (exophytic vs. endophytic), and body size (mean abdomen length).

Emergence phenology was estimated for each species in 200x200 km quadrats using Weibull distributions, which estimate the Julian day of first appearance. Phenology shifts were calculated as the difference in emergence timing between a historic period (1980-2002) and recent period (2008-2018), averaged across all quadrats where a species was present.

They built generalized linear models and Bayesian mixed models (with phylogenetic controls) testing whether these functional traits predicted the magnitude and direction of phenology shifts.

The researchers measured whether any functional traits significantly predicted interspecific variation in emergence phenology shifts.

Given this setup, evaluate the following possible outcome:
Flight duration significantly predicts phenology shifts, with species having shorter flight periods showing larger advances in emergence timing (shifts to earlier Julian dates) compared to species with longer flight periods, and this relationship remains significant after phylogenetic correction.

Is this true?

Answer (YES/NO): NO